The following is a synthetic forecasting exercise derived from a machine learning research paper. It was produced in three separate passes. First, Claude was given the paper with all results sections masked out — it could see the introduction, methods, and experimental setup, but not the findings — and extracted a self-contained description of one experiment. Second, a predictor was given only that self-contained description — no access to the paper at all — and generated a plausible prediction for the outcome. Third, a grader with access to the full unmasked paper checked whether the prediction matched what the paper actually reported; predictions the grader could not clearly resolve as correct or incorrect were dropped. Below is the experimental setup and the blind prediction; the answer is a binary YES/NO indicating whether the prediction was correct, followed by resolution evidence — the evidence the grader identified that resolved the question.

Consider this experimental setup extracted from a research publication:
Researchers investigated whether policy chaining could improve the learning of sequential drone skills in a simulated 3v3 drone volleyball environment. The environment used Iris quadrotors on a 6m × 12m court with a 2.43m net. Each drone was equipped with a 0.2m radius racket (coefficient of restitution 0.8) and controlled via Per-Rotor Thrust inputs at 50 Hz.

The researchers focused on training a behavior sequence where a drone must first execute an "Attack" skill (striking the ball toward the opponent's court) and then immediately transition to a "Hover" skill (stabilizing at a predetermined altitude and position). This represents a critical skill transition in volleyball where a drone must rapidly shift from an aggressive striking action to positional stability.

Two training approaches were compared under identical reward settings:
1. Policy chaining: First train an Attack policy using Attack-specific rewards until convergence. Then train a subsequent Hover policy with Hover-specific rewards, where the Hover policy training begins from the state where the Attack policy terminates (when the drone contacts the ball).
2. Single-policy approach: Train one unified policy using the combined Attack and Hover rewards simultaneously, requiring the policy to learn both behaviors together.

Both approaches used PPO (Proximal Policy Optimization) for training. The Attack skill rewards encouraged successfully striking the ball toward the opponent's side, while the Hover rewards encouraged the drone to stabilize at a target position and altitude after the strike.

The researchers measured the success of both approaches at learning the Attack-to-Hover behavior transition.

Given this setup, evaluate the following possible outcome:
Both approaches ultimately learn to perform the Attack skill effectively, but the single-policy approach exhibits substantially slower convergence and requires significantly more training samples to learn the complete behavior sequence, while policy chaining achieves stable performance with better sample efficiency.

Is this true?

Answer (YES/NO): NO